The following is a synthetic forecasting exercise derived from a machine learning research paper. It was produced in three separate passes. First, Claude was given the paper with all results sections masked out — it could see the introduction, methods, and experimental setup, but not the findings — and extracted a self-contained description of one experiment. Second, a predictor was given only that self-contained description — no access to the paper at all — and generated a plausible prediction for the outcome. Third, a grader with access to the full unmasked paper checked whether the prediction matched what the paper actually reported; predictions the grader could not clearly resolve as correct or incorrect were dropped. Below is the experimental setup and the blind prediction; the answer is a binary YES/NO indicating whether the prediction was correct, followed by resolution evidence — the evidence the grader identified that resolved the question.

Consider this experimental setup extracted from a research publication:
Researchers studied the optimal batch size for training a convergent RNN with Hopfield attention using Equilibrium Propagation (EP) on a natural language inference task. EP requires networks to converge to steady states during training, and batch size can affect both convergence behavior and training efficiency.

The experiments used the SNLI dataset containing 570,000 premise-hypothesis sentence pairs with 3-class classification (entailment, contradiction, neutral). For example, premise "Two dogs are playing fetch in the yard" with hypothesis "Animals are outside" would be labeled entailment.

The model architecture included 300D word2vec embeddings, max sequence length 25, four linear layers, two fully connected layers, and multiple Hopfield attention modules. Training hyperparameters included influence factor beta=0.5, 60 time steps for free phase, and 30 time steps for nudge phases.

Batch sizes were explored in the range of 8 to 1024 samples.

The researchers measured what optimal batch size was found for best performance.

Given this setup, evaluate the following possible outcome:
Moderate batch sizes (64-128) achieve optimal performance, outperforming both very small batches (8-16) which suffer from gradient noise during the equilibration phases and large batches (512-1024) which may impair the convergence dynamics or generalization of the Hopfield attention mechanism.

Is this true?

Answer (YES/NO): NO